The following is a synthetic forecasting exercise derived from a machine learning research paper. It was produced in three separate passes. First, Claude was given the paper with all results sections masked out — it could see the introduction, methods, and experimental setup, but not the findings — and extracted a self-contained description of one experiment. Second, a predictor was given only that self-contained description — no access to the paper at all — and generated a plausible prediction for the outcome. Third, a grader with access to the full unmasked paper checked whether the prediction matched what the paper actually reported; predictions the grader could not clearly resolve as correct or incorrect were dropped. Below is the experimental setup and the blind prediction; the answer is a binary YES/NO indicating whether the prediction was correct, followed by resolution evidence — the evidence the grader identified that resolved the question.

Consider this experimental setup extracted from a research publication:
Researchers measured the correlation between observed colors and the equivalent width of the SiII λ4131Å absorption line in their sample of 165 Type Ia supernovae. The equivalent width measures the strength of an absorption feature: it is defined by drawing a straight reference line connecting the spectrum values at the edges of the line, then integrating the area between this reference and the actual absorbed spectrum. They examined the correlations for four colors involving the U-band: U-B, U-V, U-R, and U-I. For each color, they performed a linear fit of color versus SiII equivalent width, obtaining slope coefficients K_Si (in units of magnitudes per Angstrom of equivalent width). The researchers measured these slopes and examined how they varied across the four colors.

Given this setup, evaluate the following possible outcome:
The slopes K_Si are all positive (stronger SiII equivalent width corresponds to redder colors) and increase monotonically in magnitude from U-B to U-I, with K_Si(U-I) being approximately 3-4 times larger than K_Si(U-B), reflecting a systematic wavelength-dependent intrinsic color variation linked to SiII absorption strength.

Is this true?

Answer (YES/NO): NO